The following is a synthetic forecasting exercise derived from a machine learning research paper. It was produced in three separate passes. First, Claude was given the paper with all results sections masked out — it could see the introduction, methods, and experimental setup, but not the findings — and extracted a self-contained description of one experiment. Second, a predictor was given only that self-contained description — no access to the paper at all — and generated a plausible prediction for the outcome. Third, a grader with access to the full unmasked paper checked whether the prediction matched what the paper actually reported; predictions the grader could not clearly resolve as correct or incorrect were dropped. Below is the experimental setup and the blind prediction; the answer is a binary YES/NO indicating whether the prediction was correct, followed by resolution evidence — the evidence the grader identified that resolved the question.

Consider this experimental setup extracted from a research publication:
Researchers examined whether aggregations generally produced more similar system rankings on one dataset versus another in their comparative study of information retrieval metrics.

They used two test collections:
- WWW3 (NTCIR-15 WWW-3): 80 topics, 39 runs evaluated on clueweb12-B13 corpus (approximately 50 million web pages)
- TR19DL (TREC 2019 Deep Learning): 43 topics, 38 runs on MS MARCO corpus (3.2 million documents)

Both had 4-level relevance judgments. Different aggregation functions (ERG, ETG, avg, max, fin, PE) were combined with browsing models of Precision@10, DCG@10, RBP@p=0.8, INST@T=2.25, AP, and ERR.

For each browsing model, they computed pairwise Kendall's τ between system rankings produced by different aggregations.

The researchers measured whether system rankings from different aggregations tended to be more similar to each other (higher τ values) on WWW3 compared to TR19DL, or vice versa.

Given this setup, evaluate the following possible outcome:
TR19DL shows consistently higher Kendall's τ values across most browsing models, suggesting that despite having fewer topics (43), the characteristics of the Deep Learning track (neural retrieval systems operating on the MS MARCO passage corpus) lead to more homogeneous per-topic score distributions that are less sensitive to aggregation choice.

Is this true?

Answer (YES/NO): NO